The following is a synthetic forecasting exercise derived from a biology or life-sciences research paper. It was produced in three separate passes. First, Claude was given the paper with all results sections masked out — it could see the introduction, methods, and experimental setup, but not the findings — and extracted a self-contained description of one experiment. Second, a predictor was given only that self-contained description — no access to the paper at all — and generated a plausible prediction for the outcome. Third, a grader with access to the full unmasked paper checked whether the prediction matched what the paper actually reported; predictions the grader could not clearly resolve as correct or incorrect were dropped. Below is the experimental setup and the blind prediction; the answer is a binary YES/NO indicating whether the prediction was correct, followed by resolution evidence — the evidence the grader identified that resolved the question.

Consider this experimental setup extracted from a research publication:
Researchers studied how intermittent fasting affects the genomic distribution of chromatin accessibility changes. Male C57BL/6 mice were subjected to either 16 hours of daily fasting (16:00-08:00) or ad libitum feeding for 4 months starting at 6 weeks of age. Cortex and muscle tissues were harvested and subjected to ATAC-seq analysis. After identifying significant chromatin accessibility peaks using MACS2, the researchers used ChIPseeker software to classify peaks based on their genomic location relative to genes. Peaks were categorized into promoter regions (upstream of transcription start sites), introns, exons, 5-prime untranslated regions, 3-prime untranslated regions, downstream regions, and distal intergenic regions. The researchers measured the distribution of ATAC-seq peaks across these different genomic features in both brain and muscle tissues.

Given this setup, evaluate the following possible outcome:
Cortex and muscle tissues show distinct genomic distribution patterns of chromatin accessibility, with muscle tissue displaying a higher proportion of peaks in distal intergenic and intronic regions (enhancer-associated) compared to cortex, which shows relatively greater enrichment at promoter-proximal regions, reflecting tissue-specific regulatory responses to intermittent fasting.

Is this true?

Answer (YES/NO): YES